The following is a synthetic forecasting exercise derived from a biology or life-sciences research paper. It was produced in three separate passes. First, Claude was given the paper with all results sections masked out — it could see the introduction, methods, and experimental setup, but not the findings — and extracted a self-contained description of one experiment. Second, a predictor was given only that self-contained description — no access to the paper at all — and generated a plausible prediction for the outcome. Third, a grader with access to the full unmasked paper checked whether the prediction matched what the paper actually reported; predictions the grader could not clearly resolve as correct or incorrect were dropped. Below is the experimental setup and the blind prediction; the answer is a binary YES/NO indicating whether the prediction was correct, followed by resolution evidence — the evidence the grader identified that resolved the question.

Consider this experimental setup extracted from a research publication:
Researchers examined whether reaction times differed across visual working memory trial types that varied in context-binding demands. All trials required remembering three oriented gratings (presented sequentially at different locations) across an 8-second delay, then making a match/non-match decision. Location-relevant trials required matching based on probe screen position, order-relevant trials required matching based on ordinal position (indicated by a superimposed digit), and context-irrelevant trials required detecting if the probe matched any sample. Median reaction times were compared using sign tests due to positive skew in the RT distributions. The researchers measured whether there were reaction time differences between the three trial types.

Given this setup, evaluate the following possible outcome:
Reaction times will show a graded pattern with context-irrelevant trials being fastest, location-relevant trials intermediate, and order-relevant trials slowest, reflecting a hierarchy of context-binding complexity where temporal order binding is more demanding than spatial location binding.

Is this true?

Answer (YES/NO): NO